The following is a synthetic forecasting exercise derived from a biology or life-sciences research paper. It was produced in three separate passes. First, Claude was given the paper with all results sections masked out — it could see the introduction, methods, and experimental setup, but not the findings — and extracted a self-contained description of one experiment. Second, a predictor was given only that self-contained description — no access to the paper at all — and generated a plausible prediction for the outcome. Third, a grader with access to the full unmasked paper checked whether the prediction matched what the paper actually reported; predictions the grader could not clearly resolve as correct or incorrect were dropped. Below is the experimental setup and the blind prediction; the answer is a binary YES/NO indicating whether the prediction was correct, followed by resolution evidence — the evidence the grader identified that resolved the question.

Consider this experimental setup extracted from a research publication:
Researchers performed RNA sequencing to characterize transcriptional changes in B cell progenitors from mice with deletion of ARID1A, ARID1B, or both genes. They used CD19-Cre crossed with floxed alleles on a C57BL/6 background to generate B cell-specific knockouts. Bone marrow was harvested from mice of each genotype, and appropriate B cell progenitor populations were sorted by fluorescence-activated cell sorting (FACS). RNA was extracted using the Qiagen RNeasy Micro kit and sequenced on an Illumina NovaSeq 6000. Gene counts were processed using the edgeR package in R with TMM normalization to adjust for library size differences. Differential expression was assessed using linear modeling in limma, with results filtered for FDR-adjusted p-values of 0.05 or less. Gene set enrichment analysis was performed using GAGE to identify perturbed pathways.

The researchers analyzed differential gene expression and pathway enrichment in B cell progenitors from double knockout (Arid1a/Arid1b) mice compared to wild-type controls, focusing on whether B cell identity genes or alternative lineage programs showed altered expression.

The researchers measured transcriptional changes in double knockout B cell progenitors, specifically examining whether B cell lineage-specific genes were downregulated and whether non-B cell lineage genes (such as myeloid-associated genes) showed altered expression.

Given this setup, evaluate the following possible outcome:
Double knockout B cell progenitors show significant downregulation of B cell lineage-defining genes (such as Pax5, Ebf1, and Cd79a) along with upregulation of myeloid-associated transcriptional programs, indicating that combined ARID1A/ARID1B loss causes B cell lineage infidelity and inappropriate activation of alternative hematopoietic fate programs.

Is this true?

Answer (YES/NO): NO